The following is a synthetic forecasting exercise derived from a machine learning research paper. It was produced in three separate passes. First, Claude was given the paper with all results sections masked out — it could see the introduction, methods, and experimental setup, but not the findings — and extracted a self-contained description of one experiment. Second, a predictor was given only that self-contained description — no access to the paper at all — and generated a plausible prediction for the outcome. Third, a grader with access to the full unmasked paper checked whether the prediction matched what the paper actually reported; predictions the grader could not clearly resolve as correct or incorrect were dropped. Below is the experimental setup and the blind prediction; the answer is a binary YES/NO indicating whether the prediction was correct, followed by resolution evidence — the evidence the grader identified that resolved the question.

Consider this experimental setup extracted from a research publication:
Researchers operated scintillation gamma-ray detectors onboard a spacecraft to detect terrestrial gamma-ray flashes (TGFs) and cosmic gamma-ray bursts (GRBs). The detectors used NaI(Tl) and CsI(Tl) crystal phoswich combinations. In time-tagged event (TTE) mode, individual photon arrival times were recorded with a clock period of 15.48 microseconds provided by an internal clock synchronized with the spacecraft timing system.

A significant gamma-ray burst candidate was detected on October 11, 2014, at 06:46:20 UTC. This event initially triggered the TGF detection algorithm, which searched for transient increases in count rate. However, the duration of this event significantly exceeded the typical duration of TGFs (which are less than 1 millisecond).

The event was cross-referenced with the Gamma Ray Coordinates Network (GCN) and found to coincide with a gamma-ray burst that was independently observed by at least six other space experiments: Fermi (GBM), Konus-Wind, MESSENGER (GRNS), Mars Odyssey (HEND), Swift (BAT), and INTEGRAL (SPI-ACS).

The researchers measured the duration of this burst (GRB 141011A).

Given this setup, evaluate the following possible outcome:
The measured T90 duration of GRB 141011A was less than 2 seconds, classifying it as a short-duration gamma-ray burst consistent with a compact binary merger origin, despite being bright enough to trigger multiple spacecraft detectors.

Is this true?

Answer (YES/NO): YES